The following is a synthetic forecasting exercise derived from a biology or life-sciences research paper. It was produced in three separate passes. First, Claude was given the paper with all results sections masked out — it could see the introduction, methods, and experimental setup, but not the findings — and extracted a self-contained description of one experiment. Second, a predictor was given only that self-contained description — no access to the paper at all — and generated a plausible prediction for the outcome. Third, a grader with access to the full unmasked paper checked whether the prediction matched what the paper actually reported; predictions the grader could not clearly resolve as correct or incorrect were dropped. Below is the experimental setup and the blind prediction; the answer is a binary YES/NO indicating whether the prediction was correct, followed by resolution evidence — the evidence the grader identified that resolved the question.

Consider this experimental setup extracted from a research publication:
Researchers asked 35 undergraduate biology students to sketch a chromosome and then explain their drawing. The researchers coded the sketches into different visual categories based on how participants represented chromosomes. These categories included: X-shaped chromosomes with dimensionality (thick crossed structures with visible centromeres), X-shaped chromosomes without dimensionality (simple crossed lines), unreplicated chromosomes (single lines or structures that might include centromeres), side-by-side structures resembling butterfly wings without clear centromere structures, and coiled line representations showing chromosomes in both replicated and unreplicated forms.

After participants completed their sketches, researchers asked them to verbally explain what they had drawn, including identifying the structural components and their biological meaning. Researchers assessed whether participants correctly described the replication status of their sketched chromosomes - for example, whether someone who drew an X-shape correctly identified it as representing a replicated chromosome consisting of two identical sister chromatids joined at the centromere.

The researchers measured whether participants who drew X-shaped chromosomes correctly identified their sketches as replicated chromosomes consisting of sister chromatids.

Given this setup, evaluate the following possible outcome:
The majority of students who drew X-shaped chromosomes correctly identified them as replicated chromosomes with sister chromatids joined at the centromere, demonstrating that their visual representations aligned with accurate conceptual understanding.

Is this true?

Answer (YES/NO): NO